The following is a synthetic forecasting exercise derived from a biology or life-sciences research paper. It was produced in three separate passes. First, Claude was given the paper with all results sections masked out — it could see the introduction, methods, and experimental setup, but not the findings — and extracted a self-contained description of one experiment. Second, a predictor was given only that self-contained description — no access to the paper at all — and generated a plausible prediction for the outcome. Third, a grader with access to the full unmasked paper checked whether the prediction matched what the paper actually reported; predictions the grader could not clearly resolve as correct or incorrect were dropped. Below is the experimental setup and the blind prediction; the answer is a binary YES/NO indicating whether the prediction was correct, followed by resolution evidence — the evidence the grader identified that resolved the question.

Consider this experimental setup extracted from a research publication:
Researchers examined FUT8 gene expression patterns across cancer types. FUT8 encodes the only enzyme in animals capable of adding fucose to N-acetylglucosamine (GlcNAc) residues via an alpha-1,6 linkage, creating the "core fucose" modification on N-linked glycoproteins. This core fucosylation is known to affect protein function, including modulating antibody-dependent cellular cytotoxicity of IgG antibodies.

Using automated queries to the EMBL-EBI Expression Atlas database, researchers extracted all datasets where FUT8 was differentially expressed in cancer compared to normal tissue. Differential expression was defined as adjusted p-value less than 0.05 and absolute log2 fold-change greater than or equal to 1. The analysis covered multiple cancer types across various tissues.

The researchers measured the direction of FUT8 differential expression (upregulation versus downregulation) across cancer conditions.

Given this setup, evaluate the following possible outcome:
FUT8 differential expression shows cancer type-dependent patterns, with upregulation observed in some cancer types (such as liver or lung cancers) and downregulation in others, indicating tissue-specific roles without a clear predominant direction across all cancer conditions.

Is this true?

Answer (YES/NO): NO